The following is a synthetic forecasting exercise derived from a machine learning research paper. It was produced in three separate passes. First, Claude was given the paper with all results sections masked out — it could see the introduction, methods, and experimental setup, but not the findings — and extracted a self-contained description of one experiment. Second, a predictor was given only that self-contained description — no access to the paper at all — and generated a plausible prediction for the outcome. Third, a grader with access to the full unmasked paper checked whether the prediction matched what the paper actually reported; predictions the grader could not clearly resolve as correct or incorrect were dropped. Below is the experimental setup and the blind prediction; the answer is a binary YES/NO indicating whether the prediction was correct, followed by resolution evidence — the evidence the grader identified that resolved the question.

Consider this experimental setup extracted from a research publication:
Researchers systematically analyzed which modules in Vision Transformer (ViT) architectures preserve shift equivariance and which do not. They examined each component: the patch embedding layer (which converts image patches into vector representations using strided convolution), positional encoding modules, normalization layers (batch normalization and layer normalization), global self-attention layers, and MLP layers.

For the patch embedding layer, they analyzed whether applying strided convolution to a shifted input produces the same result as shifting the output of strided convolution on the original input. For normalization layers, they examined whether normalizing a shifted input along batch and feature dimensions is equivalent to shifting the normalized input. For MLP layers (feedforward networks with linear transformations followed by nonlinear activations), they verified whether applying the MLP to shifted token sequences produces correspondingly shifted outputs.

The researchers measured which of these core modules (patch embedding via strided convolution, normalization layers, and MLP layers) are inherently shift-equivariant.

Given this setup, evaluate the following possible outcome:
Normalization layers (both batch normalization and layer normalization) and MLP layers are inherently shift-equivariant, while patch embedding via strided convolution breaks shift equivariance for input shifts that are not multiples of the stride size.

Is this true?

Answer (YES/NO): YES